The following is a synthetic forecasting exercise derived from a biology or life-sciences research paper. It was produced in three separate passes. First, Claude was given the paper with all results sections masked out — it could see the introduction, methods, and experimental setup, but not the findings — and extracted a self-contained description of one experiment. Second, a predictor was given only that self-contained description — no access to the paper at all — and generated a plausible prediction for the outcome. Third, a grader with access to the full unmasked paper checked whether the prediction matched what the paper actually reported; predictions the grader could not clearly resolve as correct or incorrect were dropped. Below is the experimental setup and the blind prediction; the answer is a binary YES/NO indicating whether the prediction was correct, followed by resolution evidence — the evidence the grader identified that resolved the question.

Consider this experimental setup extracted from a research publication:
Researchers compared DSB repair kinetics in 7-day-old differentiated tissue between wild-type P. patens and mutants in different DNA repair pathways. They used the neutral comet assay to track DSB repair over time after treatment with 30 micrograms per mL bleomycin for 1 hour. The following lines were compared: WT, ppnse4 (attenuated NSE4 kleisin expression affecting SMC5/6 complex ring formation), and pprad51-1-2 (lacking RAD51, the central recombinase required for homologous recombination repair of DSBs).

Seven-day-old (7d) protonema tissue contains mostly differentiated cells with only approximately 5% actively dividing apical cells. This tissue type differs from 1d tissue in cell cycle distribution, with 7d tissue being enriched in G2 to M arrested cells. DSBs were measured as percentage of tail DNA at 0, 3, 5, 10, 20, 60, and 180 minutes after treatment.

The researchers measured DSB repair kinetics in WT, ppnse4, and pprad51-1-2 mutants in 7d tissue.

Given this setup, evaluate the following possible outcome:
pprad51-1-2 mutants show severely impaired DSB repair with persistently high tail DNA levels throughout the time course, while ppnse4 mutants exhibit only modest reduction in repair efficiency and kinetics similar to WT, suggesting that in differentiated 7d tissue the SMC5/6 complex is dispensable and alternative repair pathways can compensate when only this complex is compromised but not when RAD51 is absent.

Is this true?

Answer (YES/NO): NO